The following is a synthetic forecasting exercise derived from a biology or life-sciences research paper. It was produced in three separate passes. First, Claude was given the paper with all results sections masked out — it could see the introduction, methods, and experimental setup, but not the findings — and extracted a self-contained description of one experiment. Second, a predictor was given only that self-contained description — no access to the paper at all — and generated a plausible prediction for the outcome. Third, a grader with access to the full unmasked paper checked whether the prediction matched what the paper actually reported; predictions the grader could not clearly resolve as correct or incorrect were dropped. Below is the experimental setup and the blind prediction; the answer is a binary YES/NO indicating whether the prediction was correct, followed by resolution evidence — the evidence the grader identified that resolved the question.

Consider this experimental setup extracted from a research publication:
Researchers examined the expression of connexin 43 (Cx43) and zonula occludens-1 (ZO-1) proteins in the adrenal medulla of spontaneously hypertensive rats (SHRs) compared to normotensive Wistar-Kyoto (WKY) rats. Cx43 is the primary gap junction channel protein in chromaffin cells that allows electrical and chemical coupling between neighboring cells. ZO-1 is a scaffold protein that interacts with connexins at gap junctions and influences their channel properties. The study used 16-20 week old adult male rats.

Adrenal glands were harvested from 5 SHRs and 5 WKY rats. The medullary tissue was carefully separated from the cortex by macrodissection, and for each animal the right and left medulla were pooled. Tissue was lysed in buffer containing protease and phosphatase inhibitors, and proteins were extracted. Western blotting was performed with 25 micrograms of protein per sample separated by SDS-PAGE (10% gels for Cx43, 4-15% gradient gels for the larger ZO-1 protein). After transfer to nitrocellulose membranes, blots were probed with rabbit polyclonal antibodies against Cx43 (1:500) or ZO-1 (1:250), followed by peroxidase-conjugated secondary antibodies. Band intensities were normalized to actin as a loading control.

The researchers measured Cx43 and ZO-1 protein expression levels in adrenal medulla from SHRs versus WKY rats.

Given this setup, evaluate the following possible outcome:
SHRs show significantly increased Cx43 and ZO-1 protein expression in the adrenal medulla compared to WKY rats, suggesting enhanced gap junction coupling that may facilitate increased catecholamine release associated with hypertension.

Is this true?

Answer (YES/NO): NO